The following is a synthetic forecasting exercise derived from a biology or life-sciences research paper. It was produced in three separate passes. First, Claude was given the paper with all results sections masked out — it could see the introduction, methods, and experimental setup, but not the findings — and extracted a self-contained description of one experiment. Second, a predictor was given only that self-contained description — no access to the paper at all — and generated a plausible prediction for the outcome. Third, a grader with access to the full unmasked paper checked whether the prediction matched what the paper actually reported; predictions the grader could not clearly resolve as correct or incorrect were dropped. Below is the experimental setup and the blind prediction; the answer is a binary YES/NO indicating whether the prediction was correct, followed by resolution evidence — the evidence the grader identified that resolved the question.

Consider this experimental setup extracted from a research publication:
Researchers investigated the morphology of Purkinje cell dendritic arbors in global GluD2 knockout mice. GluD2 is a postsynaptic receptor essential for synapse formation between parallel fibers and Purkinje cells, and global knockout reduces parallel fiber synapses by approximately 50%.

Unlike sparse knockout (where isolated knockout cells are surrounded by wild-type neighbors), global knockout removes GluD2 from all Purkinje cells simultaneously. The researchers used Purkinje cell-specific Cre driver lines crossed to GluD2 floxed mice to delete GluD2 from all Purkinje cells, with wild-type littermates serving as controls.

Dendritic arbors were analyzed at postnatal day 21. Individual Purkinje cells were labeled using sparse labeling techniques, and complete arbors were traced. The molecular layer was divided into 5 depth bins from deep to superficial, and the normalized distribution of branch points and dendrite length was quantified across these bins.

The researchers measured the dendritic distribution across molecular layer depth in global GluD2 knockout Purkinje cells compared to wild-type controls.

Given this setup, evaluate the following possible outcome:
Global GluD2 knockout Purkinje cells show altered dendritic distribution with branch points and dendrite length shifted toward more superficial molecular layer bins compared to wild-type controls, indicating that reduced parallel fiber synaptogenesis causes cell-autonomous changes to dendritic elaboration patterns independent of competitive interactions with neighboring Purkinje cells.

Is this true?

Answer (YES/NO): NO